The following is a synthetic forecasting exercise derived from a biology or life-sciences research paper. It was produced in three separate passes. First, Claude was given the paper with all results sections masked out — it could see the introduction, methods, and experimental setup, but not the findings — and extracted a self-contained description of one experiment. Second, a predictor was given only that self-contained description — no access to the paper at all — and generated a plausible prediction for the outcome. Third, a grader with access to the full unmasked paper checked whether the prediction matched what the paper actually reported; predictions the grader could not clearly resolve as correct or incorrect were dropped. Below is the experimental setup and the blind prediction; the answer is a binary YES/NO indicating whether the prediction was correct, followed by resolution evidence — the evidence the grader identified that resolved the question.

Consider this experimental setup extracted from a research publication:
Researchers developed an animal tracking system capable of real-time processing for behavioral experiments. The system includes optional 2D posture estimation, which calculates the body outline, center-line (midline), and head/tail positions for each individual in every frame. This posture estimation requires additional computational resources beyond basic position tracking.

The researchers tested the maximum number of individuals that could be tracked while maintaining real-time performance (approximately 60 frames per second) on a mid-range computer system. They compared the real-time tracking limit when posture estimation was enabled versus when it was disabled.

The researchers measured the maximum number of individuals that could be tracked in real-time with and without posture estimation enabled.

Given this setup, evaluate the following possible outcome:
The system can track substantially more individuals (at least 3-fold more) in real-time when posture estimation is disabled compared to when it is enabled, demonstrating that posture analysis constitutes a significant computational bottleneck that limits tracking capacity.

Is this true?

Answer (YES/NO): NO